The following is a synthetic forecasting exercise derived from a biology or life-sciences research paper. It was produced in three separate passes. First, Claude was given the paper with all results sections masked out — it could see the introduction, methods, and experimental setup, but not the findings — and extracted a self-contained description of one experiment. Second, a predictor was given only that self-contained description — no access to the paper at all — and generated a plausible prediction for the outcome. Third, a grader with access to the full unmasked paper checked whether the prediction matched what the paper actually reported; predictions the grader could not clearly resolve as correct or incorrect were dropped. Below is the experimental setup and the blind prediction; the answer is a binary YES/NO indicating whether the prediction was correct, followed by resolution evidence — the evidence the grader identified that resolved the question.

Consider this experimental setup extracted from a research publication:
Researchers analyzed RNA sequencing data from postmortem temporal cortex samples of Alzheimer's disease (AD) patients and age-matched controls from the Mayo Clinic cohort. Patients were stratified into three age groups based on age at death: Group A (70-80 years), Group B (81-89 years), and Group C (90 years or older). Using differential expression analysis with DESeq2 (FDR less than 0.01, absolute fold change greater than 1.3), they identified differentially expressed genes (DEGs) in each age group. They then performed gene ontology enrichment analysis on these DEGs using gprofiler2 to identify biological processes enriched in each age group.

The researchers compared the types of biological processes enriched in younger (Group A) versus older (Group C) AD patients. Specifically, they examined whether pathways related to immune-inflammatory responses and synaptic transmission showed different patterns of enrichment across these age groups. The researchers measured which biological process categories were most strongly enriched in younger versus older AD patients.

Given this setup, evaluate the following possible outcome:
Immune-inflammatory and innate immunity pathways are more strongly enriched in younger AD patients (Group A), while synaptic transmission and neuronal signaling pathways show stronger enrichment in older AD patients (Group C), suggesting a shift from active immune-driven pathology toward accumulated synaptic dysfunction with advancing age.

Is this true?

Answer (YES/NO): YES